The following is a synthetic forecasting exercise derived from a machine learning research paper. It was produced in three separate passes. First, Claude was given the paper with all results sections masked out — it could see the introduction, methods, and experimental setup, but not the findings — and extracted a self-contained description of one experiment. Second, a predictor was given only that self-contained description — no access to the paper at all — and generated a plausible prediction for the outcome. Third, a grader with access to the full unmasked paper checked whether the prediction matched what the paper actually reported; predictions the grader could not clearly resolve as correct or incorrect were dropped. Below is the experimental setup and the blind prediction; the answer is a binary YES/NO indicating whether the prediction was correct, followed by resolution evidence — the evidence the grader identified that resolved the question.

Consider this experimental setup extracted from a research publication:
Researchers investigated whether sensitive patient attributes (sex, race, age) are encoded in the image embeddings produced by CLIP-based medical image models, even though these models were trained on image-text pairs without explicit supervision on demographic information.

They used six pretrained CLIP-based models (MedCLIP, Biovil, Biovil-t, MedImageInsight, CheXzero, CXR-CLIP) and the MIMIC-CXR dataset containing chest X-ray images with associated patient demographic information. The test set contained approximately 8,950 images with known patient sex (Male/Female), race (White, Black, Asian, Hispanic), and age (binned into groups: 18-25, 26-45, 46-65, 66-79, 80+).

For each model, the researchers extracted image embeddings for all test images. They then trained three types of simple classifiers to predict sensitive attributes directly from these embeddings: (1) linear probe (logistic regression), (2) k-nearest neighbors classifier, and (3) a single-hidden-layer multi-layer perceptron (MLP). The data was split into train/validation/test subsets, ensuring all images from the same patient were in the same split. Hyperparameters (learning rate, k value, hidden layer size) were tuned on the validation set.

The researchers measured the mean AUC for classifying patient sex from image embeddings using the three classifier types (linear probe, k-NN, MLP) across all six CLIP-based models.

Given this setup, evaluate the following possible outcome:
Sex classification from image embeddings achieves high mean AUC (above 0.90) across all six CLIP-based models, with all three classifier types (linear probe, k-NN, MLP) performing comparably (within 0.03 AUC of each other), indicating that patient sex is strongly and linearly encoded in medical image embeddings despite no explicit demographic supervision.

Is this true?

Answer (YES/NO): NO